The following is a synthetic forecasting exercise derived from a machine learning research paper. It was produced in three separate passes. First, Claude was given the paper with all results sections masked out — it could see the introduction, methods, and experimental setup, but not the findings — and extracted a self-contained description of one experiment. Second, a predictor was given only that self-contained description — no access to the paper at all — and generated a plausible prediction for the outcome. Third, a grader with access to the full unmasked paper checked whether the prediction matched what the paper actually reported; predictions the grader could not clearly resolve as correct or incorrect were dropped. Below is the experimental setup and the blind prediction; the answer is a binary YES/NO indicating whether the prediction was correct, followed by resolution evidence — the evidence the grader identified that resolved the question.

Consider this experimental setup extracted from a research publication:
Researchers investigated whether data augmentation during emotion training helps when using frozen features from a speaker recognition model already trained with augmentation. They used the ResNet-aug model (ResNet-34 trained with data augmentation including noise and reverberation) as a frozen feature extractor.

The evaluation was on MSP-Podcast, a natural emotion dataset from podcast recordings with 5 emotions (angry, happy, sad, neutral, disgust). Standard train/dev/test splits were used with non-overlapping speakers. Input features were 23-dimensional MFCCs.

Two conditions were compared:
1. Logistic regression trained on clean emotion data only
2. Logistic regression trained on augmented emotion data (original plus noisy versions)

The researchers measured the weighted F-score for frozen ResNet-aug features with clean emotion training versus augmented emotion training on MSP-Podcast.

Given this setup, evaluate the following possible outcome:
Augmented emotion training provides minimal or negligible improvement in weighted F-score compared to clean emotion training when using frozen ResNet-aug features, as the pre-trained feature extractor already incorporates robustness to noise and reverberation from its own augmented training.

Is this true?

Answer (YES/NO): NO